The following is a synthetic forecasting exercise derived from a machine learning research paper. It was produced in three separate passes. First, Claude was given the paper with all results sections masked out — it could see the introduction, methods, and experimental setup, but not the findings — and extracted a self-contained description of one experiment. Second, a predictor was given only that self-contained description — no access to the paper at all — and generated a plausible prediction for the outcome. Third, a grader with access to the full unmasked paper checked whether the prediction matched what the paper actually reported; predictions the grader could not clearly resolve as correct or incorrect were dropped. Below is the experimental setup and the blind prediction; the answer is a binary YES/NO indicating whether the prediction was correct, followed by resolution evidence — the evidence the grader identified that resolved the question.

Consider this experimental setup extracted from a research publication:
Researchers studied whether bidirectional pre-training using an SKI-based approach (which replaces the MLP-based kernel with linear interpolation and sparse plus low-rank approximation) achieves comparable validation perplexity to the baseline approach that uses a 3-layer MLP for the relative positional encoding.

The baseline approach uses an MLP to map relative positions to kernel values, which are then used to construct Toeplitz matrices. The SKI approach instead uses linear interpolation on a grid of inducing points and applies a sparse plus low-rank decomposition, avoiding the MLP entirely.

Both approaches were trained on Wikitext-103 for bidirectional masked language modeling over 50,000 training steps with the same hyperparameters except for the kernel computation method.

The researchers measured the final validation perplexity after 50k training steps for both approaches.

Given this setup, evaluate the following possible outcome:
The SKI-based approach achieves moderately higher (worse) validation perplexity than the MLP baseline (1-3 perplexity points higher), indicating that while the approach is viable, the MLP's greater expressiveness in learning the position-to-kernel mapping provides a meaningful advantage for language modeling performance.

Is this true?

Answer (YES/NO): NO